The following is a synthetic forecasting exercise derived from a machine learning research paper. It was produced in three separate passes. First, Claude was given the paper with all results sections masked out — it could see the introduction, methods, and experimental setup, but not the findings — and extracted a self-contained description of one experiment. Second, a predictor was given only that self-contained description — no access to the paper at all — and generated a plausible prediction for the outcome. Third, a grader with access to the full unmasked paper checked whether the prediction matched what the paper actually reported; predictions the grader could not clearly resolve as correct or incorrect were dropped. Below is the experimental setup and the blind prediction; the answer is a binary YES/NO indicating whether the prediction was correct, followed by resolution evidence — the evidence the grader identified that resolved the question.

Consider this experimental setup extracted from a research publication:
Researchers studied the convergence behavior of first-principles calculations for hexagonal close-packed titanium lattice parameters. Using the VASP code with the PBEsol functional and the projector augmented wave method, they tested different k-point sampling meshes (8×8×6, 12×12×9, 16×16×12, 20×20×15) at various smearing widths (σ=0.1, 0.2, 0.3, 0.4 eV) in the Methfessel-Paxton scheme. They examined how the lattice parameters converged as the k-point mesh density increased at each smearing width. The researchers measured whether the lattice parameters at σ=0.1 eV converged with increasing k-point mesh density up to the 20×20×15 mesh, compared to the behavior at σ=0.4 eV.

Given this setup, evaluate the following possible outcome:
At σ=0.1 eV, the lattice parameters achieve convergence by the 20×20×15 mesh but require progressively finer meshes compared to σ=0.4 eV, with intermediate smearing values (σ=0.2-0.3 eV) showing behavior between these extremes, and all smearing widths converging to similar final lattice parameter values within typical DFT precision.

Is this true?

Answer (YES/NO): NO